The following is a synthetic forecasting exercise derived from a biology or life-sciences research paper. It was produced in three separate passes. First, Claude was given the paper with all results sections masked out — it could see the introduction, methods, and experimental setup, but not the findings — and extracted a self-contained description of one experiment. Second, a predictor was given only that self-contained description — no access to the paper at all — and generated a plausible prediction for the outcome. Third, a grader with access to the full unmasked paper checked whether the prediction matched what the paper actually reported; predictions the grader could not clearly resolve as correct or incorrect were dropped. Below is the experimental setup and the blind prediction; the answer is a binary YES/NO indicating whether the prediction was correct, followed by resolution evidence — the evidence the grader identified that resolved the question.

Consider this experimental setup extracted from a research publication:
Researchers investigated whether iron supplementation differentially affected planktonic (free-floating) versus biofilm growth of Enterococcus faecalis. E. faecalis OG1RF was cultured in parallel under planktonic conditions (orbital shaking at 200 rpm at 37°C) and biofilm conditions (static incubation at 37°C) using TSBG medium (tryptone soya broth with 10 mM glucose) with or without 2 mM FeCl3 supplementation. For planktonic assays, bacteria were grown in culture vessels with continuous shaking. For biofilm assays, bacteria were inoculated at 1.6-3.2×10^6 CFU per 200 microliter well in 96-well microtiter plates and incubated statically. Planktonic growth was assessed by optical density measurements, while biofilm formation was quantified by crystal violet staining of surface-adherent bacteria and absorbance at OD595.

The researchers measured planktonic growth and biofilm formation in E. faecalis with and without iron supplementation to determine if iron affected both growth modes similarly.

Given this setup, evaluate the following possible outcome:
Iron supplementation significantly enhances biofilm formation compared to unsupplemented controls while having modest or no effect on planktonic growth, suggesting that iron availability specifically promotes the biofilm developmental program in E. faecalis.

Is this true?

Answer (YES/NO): YES